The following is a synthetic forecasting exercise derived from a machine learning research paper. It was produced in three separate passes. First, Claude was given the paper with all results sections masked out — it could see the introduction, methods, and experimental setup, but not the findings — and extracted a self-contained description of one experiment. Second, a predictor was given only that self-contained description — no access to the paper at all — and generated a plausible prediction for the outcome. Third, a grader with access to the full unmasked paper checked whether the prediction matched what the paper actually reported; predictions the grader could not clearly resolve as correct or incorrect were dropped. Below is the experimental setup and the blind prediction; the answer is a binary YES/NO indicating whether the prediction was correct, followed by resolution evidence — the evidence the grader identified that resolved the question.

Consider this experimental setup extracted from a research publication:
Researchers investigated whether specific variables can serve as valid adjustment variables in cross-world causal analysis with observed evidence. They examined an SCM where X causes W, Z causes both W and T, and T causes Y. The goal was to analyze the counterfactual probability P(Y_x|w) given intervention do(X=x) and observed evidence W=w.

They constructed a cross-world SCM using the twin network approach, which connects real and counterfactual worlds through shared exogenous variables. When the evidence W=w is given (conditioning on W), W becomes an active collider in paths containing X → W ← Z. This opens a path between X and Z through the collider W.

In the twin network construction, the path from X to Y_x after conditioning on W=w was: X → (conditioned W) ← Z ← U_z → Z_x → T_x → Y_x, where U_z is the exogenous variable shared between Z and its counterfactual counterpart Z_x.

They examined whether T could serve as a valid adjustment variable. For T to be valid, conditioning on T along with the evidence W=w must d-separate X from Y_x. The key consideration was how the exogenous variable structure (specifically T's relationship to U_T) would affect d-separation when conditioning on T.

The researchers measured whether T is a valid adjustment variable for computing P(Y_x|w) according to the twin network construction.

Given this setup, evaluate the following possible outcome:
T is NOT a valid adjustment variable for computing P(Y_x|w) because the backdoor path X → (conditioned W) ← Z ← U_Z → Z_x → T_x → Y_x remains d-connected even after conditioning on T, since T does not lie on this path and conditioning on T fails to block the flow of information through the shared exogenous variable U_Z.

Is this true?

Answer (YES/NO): NO